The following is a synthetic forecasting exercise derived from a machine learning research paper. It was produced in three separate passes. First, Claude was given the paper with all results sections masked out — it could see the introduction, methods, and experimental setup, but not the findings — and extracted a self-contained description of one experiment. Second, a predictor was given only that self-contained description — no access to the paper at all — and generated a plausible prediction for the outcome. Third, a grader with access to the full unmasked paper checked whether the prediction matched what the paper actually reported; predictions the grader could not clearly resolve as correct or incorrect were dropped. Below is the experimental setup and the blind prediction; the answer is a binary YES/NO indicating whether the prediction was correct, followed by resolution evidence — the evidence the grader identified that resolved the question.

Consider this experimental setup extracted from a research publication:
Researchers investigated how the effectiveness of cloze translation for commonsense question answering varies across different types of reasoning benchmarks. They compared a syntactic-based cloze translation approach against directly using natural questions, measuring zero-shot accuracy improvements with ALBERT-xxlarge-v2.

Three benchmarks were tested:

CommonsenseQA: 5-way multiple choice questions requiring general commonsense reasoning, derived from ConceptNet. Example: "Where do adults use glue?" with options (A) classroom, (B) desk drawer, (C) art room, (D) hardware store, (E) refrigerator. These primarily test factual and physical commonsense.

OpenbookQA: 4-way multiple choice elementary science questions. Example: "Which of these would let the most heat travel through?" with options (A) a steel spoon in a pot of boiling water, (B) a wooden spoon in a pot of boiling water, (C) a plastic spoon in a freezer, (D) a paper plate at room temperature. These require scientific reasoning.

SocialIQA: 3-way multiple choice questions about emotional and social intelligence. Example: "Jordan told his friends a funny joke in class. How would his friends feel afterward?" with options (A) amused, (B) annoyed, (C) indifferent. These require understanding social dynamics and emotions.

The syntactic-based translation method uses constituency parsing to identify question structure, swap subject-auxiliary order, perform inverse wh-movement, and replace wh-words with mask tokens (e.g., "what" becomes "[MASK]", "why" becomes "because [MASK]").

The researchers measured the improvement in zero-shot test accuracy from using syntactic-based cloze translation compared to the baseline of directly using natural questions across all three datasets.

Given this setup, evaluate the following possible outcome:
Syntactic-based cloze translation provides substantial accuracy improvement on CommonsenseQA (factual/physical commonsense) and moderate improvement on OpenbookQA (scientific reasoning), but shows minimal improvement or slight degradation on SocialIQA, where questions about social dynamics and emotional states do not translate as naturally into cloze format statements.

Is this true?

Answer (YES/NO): YES